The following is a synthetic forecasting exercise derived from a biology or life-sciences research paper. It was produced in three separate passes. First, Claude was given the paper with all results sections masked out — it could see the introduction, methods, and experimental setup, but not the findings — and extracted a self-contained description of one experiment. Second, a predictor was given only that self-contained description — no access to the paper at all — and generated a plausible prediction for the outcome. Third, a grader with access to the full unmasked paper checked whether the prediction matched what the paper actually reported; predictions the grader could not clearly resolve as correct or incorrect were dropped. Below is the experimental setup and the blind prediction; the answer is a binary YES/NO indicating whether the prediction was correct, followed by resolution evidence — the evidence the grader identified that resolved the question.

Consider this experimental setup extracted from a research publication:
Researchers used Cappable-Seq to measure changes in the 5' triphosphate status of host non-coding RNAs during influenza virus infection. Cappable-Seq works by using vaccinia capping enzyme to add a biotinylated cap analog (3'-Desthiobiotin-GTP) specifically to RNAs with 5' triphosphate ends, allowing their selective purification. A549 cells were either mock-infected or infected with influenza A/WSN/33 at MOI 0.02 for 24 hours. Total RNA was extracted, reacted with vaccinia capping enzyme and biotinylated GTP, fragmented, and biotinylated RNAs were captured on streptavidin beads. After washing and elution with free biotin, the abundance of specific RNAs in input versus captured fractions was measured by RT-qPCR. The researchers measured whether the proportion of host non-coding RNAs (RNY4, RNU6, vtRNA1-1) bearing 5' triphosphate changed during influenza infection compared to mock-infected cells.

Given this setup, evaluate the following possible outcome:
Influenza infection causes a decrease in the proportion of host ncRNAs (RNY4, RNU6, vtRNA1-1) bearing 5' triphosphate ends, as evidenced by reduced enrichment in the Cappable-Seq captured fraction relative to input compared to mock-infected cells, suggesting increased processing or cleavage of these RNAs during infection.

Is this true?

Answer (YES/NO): NO